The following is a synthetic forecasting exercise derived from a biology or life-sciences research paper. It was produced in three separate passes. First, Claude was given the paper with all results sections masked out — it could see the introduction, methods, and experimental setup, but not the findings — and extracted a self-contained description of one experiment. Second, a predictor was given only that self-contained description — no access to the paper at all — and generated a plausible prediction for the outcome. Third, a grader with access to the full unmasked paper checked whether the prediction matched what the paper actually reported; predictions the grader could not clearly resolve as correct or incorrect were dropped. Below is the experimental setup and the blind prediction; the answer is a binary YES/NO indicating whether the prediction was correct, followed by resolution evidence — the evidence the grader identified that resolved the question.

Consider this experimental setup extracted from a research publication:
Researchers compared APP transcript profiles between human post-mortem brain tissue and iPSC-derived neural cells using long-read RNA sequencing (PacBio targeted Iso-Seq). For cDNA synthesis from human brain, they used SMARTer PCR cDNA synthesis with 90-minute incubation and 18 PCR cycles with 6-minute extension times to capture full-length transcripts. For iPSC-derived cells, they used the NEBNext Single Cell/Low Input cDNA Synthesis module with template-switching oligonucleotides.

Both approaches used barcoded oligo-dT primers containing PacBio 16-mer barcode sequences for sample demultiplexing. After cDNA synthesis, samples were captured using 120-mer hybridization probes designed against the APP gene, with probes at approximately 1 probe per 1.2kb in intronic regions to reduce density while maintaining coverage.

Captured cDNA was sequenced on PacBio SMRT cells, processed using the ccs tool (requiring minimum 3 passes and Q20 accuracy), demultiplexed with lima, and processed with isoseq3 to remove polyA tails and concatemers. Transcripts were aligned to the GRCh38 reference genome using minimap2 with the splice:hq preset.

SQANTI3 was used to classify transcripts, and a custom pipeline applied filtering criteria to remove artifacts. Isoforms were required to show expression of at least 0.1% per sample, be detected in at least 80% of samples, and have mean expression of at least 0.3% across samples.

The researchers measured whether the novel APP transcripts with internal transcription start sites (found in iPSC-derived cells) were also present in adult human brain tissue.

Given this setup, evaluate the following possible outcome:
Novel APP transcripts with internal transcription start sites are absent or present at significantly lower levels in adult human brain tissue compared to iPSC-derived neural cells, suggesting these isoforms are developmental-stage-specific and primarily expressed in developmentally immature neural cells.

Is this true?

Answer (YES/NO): NO